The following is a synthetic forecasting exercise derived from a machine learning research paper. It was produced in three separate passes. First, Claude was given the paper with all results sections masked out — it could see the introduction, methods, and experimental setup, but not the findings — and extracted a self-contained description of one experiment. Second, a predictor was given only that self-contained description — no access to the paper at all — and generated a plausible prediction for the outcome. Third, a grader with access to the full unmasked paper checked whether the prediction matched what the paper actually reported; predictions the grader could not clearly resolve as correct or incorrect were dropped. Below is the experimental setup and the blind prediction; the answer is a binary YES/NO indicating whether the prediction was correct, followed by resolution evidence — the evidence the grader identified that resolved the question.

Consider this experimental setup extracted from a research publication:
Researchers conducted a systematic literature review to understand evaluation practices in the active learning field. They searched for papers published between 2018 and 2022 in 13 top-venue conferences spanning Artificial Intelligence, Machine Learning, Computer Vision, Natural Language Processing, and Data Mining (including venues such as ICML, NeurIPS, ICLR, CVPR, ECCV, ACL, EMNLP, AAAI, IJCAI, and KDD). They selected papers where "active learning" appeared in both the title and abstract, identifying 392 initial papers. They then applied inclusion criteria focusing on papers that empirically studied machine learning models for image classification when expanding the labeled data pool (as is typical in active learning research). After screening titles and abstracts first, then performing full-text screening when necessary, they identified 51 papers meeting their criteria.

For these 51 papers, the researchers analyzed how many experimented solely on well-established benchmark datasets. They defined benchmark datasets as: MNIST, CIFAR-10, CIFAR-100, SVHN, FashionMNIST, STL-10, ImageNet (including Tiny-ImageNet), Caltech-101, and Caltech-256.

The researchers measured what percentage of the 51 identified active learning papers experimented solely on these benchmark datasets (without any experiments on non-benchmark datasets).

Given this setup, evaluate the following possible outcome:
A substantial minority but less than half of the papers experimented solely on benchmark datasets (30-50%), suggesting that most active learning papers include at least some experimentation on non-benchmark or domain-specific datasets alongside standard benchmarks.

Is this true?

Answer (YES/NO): NO